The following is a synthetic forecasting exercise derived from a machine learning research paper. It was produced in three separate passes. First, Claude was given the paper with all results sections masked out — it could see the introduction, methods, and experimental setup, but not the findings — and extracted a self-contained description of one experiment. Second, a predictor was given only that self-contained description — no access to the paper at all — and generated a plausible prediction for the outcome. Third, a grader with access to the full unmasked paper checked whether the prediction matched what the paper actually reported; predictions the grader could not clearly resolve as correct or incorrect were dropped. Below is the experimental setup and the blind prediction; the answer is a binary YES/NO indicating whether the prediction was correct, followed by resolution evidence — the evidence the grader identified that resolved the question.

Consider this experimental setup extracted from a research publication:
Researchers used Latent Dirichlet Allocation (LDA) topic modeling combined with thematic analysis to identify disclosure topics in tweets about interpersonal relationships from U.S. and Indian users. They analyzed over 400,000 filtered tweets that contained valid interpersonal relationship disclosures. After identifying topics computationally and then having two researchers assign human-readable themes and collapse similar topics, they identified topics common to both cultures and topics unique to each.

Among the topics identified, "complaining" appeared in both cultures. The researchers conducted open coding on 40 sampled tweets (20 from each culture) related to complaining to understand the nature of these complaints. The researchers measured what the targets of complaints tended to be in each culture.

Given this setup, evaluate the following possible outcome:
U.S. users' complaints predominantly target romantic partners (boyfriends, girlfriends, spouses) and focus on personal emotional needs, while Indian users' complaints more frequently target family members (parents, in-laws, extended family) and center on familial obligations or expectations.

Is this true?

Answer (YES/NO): NO